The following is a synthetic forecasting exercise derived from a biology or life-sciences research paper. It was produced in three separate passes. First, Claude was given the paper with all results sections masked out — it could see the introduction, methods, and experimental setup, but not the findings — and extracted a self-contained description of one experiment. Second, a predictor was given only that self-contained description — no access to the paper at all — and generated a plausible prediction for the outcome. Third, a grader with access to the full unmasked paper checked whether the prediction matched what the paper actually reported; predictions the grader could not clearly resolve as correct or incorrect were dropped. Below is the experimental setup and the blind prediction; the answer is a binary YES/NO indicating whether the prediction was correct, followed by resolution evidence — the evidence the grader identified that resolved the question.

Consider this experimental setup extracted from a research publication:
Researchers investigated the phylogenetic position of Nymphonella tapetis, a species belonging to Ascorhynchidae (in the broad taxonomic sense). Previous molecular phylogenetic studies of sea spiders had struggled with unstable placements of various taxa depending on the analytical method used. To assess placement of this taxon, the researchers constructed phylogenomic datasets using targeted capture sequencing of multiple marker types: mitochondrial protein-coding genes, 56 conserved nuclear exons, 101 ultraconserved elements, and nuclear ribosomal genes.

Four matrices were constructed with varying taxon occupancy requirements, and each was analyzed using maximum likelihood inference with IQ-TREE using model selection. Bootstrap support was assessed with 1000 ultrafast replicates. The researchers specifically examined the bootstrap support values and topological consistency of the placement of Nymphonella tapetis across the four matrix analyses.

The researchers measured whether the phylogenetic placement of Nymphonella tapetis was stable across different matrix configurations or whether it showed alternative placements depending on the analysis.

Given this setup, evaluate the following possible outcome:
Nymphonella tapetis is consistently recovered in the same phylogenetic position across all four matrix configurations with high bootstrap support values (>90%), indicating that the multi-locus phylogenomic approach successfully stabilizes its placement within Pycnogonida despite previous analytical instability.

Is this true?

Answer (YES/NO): NO